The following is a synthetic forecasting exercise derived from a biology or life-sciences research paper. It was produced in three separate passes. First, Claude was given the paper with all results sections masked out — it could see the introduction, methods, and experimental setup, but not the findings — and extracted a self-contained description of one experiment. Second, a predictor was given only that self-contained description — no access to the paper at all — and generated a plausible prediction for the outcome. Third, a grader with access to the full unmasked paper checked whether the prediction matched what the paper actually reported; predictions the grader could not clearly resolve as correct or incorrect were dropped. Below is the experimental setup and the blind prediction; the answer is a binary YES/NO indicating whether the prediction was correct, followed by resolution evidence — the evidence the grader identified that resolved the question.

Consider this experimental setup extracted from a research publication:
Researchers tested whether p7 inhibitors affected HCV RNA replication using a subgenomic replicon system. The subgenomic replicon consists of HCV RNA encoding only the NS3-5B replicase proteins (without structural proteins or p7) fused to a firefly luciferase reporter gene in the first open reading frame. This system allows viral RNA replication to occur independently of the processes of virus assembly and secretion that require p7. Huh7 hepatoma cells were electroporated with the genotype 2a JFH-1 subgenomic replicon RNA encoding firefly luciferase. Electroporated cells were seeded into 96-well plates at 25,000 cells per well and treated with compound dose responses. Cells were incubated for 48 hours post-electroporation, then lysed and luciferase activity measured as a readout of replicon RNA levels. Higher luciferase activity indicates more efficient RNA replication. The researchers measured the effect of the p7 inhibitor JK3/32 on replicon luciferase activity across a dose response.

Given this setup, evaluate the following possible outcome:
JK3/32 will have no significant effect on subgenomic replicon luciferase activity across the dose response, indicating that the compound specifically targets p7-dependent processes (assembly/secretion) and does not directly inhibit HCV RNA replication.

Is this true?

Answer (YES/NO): YES